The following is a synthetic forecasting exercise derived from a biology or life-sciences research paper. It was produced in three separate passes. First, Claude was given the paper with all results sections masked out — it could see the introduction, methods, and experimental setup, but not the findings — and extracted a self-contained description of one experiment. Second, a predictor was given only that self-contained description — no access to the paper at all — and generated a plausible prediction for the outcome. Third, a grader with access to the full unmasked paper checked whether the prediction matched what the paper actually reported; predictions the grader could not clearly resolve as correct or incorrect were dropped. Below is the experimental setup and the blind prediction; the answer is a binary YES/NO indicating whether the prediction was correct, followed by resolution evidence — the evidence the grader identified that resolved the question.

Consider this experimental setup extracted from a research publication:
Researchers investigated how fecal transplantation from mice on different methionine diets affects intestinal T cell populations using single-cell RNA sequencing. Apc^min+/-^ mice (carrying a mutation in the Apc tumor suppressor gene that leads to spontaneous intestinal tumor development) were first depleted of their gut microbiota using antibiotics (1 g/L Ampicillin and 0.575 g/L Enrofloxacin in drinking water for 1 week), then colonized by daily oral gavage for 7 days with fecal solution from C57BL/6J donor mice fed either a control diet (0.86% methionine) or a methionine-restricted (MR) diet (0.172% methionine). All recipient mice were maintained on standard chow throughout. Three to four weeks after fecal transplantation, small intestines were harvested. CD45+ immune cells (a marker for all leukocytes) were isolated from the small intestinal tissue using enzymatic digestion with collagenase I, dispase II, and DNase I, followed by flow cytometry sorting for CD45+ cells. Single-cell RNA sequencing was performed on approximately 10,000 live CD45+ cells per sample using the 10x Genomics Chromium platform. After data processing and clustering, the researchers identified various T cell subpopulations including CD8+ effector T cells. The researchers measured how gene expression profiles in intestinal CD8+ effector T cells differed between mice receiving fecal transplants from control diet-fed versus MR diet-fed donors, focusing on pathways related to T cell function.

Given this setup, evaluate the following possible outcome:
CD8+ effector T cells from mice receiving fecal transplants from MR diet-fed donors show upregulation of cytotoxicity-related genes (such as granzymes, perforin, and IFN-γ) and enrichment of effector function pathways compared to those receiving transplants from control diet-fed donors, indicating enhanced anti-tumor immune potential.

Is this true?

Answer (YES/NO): NO